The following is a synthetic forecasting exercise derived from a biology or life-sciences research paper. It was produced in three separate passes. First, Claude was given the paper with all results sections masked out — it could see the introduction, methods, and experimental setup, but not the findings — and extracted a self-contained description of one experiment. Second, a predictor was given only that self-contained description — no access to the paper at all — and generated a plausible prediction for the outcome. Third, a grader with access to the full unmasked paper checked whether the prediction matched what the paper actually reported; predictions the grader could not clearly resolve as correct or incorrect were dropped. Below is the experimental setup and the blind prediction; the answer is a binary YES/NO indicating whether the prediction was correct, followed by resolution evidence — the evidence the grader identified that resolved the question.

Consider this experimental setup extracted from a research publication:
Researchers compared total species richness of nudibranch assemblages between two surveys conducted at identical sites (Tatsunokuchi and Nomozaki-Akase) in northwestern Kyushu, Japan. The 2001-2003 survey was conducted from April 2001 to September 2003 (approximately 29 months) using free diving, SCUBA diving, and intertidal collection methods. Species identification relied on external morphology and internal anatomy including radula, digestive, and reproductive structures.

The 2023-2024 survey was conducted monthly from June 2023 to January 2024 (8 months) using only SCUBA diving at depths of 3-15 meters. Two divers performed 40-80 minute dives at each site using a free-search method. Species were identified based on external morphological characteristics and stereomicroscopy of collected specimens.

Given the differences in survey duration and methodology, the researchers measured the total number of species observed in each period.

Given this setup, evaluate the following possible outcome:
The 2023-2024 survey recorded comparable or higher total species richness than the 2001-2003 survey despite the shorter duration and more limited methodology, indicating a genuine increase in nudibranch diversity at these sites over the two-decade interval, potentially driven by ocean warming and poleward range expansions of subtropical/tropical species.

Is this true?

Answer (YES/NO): YES